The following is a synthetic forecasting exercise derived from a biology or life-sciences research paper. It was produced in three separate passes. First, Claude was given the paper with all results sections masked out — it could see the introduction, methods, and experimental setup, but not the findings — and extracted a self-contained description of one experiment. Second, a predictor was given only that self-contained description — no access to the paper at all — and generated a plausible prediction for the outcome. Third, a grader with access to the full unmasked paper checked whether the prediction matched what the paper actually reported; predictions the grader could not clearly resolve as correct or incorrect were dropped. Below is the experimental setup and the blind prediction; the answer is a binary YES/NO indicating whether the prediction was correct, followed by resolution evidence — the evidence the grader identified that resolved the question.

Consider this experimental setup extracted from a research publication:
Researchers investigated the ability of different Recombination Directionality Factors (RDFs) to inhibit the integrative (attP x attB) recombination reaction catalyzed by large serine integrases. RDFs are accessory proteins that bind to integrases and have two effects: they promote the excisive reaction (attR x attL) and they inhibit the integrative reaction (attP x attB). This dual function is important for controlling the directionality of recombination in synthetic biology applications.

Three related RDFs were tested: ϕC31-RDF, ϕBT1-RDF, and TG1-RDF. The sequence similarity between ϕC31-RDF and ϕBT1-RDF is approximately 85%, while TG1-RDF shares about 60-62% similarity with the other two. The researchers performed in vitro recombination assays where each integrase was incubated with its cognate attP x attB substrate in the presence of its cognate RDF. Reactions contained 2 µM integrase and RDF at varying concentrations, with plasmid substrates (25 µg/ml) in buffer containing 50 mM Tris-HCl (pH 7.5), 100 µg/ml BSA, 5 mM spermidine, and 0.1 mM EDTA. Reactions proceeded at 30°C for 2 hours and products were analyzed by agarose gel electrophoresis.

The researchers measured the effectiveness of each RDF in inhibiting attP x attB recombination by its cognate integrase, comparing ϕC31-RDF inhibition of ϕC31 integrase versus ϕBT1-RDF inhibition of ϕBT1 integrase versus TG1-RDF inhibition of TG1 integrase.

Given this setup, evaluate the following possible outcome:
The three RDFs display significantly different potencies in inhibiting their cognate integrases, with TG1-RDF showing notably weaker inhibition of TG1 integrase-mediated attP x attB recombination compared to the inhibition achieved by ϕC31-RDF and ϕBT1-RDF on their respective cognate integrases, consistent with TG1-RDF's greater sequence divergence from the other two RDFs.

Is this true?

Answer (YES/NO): NO